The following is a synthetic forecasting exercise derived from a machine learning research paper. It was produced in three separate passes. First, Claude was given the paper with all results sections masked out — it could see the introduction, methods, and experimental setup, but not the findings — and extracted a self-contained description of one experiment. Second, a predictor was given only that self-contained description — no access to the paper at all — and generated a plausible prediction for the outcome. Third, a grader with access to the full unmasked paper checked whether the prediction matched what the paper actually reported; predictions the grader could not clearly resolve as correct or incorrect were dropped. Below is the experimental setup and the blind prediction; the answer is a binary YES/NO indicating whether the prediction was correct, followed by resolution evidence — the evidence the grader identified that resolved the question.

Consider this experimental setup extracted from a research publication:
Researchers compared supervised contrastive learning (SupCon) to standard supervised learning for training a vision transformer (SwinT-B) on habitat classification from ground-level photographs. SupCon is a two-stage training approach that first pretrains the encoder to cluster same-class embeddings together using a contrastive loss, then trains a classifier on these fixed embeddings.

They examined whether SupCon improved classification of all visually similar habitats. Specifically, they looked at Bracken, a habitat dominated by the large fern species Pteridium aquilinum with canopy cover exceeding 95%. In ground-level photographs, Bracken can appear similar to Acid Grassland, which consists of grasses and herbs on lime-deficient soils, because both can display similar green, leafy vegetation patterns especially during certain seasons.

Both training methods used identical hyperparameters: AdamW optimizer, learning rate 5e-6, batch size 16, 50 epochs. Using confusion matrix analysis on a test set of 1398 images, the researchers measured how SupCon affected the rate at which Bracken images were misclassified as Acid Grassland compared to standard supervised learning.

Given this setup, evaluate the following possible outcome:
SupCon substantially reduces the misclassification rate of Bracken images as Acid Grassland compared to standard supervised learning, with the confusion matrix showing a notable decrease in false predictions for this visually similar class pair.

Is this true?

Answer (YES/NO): YES